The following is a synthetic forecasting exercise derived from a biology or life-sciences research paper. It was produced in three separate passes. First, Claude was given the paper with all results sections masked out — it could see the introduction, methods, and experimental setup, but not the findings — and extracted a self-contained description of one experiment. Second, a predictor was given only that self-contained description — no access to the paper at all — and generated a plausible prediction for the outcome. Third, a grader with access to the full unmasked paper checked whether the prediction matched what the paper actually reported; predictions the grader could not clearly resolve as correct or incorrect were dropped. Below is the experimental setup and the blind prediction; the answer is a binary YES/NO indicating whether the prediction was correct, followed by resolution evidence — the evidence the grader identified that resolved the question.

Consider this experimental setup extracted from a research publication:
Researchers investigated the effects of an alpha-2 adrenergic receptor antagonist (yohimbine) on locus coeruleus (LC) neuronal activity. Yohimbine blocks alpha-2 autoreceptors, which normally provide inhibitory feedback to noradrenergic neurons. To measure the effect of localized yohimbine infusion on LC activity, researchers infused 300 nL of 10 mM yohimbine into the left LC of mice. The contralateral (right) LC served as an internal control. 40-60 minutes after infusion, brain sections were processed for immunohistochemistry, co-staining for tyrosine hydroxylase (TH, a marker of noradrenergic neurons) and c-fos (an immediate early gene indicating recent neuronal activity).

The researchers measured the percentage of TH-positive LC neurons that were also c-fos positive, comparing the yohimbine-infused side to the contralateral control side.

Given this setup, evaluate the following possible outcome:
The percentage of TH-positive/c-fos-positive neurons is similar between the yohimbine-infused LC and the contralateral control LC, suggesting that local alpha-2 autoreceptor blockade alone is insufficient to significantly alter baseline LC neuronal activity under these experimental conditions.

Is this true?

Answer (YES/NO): NO